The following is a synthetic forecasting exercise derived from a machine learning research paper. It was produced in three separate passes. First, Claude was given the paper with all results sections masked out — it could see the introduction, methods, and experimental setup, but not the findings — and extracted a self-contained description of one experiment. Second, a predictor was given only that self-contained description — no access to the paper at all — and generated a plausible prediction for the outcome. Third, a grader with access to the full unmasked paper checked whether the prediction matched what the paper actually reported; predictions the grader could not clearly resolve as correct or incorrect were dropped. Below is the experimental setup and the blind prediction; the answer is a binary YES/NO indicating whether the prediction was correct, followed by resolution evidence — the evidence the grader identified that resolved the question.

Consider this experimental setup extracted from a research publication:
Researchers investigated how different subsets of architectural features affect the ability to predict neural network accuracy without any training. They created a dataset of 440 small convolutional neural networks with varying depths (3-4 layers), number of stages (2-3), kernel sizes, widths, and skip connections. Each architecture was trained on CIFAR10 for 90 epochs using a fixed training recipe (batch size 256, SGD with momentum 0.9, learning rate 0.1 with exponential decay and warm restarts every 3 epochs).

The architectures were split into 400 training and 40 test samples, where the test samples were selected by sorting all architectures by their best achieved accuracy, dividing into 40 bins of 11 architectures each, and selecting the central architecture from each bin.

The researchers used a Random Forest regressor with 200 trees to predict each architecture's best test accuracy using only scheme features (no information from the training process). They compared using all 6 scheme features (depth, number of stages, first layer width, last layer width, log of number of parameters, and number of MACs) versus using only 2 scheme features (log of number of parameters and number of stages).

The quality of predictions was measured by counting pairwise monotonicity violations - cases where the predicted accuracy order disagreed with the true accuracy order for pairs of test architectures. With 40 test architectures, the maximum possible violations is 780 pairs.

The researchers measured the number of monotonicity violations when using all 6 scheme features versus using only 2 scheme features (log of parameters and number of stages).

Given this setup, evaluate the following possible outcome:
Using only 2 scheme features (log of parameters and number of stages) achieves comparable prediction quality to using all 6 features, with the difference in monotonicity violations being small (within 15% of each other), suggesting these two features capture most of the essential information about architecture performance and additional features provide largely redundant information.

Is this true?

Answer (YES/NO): NO